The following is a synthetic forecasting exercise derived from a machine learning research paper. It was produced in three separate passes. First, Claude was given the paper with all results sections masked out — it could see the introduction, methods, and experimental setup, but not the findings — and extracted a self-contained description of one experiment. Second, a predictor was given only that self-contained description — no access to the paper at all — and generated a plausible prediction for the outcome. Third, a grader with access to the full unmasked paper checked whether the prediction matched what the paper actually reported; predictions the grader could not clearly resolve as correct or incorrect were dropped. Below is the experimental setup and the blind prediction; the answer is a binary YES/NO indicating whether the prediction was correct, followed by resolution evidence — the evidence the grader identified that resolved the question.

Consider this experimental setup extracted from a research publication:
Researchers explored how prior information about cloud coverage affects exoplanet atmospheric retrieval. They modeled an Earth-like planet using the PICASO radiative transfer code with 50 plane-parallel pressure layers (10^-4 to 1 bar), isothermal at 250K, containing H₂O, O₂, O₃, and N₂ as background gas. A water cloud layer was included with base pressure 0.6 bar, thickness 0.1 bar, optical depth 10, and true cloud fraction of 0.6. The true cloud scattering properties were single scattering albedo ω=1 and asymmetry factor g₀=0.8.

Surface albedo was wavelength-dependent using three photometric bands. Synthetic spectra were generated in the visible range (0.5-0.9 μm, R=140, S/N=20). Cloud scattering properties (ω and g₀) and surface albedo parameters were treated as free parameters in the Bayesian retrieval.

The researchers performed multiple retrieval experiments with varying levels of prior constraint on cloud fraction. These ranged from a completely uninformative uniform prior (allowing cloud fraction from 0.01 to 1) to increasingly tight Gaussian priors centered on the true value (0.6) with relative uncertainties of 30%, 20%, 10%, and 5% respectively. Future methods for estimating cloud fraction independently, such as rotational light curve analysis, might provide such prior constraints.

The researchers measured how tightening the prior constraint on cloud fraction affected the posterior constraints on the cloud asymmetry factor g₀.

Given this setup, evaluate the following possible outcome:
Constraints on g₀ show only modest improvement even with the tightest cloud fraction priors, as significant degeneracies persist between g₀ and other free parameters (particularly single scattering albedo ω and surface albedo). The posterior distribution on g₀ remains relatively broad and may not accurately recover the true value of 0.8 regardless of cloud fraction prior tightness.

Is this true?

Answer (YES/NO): YES